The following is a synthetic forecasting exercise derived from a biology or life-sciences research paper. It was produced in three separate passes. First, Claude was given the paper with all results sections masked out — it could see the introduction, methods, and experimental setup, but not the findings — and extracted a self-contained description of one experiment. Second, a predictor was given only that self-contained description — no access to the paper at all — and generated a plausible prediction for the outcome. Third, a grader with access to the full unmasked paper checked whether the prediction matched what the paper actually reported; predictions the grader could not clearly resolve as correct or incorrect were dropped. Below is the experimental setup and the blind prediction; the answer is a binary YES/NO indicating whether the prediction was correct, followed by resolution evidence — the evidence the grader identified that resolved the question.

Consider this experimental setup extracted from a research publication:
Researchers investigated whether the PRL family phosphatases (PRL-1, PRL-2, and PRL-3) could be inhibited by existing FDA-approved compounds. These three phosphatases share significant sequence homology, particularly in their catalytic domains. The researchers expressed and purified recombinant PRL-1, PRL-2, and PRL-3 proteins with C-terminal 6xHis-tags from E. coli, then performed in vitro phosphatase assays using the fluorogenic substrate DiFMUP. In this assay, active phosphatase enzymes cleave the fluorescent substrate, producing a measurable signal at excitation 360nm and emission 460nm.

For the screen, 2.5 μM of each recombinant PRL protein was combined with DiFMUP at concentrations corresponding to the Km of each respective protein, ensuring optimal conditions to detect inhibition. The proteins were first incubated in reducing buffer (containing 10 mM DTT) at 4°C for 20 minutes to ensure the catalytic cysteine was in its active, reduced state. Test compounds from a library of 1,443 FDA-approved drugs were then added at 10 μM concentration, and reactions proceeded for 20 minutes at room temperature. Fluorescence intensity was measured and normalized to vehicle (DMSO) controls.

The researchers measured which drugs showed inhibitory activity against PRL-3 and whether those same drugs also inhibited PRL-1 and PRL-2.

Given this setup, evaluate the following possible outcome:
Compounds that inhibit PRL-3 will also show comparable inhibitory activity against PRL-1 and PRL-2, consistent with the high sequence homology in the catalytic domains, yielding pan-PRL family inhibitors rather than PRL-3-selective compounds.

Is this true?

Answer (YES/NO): NO